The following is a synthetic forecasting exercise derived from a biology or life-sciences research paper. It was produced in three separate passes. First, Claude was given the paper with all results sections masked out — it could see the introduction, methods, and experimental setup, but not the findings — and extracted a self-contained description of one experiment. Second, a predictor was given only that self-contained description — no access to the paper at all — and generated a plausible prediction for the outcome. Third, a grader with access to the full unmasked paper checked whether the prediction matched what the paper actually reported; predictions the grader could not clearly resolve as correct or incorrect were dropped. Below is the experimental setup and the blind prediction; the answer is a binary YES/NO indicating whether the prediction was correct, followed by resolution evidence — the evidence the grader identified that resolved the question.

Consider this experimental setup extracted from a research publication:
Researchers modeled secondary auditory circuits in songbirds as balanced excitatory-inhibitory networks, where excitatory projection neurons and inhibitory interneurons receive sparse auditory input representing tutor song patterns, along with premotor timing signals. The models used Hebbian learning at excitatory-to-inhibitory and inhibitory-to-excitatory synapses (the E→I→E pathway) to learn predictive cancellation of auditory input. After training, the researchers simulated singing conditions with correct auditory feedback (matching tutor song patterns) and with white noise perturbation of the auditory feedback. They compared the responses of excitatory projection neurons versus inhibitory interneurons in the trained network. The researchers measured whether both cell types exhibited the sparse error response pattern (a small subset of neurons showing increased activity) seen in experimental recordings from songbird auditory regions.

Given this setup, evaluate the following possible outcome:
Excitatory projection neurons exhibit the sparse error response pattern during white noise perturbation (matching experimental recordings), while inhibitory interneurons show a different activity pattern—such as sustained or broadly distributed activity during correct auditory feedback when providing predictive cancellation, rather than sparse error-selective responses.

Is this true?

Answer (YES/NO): NO